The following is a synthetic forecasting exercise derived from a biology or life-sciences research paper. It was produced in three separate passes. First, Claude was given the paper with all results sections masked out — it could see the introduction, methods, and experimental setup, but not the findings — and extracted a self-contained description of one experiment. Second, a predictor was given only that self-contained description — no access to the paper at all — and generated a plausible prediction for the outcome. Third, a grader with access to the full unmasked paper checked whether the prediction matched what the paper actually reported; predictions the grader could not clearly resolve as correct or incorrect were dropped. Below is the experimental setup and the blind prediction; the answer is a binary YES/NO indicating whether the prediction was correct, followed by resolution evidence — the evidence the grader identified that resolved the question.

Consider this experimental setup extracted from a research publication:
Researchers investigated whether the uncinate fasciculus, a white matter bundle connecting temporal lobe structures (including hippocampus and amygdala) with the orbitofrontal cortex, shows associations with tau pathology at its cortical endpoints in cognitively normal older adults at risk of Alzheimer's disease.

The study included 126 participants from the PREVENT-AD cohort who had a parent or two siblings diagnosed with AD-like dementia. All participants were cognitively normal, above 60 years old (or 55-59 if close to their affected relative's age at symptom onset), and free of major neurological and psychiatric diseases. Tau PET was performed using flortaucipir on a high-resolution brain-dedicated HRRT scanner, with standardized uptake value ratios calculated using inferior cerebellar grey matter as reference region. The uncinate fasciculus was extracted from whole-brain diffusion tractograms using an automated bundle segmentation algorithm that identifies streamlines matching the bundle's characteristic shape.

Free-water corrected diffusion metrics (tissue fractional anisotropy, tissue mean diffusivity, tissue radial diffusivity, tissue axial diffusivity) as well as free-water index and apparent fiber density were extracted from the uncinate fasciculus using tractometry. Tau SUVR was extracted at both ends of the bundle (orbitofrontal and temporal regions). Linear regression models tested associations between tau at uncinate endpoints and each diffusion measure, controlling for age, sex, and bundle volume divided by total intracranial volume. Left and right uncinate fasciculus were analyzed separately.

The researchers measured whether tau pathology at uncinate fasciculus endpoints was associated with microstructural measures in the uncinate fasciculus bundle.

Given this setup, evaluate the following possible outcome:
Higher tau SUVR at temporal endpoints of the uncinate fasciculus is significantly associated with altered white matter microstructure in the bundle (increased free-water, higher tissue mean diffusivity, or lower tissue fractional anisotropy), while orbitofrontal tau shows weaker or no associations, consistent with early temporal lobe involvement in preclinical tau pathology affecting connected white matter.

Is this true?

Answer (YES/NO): NO